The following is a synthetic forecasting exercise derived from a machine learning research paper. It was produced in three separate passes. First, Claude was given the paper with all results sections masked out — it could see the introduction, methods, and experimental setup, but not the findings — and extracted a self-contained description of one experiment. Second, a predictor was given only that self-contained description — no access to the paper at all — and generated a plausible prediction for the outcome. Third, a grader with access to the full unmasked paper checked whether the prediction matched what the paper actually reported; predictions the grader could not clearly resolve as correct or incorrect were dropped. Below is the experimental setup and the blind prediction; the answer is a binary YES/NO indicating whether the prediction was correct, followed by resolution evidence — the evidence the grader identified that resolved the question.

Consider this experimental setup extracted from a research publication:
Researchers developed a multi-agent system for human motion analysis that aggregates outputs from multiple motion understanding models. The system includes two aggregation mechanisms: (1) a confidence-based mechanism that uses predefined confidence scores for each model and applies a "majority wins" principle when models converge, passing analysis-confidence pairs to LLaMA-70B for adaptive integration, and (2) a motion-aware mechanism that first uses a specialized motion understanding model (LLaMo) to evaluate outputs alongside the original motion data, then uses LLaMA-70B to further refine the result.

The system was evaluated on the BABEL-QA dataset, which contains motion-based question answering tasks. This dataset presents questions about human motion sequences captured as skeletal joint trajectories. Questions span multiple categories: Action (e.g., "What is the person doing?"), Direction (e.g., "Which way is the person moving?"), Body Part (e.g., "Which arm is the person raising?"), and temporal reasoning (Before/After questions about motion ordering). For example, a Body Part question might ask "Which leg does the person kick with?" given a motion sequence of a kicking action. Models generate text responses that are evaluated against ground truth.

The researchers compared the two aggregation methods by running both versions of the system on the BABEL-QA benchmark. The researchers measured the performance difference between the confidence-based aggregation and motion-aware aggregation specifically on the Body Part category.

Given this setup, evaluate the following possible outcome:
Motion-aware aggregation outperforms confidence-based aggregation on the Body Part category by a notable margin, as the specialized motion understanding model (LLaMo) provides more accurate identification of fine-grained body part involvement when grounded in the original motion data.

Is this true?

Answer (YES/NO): NO